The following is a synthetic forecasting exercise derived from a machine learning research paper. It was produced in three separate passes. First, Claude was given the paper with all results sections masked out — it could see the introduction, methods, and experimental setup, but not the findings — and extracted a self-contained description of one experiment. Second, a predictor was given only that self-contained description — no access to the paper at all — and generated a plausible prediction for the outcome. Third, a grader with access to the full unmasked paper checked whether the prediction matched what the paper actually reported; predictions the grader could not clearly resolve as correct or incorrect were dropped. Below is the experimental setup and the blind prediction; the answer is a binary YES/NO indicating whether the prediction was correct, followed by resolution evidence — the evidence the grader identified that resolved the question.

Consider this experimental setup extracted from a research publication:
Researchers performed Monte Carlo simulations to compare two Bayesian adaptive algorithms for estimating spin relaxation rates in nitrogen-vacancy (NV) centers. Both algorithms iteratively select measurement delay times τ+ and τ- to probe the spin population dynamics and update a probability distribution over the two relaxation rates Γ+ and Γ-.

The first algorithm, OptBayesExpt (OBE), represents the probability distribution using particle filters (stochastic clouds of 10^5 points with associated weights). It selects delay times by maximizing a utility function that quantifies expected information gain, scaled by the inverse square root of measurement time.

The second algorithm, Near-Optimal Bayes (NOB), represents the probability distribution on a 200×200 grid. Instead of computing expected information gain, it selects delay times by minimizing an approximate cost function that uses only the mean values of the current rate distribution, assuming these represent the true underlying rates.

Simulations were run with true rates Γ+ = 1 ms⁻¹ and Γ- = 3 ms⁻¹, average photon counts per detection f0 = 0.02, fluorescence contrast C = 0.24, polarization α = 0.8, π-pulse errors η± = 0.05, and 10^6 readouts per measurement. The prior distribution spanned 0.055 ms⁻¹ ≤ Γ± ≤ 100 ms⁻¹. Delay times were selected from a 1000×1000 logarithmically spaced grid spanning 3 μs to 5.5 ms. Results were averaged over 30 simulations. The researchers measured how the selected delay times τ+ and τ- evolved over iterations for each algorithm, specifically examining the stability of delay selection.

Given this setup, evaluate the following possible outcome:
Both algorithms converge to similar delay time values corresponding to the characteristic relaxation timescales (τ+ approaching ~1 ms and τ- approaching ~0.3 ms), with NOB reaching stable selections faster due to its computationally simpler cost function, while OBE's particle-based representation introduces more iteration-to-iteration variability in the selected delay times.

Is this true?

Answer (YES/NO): NO